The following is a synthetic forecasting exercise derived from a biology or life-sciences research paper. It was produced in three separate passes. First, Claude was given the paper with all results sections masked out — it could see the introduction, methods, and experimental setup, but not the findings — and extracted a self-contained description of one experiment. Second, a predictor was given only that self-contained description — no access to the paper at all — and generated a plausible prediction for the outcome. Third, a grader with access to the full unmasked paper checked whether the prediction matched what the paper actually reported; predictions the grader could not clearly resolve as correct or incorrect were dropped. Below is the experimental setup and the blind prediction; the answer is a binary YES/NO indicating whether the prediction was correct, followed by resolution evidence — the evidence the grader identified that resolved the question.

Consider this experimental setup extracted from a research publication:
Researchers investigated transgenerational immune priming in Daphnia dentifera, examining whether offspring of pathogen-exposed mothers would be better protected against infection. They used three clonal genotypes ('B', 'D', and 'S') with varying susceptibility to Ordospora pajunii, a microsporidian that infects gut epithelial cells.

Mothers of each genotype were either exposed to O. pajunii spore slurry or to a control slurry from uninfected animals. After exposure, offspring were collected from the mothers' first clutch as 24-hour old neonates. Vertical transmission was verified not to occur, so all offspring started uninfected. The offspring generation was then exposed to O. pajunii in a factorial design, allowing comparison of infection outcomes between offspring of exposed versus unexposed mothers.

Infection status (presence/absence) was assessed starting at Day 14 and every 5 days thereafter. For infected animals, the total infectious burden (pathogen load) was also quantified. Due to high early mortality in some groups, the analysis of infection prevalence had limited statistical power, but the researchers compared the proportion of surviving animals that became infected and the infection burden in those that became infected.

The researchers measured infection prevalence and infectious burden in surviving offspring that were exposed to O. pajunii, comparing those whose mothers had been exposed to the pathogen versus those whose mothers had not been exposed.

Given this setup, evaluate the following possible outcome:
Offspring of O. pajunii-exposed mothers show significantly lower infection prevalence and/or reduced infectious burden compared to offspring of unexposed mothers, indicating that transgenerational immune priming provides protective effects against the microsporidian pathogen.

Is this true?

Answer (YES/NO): NO